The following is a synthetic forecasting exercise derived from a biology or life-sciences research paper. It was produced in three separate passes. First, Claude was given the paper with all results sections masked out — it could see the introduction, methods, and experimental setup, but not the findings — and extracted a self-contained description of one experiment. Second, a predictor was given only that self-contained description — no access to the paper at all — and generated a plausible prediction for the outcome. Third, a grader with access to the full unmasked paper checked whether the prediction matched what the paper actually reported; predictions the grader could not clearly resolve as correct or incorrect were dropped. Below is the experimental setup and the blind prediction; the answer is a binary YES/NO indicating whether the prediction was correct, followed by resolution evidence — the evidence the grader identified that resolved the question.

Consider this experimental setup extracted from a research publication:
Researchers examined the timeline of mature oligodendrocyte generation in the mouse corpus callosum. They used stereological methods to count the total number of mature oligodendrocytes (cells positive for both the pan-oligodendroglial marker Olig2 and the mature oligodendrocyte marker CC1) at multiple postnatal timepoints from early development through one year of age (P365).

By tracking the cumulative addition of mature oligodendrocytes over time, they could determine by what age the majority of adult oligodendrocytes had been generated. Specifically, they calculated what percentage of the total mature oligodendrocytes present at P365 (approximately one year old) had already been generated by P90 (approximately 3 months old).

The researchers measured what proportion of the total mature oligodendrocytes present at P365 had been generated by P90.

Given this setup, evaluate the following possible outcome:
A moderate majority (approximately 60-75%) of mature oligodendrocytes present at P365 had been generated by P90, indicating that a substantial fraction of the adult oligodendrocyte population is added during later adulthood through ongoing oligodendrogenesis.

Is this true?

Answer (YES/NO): YES